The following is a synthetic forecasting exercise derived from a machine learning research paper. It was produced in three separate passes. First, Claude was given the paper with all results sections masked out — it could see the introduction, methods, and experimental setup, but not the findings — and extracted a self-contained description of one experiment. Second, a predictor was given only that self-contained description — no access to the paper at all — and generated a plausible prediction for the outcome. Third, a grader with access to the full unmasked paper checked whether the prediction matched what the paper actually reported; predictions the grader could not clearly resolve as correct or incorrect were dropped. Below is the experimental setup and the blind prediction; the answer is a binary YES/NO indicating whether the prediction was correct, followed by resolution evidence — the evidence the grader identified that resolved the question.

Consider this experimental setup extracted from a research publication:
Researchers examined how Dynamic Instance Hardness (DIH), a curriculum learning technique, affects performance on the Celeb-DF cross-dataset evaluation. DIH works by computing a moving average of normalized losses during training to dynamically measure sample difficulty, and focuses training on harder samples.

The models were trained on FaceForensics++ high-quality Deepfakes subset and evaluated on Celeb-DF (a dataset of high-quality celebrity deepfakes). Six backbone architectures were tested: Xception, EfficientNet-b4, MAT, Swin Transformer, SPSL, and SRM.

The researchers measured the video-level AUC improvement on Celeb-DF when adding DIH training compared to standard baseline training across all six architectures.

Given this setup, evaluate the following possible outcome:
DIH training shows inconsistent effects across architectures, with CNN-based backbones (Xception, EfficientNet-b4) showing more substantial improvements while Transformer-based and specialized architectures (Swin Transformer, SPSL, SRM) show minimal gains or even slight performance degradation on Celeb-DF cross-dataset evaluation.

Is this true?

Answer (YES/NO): NO